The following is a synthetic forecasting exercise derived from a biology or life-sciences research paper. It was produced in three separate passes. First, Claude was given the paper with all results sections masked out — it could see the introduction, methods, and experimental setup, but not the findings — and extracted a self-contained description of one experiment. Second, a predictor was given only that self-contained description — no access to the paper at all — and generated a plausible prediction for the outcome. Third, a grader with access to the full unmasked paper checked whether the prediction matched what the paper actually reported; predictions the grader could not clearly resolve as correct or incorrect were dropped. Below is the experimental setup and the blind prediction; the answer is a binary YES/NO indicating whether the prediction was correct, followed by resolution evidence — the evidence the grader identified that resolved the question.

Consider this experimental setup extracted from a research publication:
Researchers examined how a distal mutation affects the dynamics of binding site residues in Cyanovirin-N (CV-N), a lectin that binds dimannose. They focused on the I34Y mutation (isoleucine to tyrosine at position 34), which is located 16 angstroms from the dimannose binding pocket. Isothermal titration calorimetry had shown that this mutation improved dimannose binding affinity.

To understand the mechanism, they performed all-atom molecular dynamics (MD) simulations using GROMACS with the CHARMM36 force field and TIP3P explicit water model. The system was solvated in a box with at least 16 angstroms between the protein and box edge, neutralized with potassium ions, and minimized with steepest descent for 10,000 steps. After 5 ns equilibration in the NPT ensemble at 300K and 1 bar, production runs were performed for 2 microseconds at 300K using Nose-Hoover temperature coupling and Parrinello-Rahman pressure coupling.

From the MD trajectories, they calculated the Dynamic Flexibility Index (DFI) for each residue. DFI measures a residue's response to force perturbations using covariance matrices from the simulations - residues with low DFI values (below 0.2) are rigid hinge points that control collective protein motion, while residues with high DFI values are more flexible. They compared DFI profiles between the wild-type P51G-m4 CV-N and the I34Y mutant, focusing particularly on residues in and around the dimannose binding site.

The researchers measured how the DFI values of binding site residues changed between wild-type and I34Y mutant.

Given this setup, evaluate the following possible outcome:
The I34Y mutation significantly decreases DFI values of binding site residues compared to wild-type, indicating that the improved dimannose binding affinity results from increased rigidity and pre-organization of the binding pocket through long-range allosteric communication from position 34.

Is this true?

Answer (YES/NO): YES